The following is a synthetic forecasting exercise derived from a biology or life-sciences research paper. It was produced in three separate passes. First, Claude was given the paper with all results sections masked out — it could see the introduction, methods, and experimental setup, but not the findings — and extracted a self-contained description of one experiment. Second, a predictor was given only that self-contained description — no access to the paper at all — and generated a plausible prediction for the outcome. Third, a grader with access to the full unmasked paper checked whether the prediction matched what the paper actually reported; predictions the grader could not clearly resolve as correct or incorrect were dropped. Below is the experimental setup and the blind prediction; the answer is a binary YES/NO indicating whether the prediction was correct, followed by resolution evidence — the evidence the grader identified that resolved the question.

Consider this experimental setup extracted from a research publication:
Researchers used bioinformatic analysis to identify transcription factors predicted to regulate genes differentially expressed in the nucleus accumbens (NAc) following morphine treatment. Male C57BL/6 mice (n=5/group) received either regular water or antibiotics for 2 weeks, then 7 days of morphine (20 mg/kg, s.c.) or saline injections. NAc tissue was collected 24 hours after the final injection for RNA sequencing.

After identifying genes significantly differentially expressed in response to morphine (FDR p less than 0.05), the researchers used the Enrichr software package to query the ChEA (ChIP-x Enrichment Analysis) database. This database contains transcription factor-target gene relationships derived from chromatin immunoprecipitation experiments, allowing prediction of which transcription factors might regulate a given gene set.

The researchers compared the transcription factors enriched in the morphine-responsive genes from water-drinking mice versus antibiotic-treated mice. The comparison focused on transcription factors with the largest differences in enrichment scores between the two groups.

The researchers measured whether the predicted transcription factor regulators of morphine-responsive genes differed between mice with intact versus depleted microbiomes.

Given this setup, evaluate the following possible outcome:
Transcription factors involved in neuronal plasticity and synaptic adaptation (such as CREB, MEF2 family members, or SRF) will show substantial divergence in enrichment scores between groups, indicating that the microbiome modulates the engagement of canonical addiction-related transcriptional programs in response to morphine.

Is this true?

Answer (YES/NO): YES